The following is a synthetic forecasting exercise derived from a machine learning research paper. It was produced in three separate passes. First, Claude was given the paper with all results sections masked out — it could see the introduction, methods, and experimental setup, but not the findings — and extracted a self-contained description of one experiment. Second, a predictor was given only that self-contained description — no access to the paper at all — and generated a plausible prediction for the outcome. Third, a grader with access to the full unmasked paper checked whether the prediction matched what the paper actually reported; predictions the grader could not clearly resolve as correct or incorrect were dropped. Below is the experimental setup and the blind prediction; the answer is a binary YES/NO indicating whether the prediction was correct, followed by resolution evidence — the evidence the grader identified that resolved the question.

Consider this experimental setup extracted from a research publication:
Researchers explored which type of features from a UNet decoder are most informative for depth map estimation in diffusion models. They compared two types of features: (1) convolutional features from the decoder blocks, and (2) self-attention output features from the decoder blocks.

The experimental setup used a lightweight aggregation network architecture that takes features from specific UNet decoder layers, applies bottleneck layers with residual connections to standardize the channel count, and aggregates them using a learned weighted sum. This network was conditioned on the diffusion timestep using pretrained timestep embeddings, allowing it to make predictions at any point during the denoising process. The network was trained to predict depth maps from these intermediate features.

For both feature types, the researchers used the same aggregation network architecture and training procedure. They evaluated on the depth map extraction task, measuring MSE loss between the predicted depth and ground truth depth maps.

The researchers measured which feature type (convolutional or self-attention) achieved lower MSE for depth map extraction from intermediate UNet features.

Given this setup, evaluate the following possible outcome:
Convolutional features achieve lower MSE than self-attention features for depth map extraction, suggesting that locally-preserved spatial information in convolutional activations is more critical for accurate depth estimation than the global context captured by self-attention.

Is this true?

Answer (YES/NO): NO